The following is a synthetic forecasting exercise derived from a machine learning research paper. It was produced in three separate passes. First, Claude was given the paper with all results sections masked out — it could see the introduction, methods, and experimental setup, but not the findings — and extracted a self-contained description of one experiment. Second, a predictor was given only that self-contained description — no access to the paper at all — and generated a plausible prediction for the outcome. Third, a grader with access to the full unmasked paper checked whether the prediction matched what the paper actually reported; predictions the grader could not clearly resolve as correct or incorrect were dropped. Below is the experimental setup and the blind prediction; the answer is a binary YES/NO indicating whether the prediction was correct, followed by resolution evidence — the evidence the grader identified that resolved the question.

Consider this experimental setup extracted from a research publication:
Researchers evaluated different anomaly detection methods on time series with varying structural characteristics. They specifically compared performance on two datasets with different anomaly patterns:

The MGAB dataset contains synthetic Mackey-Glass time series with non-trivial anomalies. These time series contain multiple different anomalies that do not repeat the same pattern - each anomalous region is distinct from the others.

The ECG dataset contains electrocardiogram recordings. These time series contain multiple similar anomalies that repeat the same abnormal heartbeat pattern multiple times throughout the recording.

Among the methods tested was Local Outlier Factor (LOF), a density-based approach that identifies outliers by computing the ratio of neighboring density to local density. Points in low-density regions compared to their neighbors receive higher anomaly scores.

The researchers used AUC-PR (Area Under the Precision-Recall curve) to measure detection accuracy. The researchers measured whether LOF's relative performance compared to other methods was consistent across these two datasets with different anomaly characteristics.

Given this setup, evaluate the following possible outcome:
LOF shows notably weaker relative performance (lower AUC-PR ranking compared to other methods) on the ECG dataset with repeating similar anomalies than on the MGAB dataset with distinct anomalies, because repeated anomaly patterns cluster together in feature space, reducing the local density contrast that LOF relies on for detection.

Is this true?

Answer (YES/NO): YES